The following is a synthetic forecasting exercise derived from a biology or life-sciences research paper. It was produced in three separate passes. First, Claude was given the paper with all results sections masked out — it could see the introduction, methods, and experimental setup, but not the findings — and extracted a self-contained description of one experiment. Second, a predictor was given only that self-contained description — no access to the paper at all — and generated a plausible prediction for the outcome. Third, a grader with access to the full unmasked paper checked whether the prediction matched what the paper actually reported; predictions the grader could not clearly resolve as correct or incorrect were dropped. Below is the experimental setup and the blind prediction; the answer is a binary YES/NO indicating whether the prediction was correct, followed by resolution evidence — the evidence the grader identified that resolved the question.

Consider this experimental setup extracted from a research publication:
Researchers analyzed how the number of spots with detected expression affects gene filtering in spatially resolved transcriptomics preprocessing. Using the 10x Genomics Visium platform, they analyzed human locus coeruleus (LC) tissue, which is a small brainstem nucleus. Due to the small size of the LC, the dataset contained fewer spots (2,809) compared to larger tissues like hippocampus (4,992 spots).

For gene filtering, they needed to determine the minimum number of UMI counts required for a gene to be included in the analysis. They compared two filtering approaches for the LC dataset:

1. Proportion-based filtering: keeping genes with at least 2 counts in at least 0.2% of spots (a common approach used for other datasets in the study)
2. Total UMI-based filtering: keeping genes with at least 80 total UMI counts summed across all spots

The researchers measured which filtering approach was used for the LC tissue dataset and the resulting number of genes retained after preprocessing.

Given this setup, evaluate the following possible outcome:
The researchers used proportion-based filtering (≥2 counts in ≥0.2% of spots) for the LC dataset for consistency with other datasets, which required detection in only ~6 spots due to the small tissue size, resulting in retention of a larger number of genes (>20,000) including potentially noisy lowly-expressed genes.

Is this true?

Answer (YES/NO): NO